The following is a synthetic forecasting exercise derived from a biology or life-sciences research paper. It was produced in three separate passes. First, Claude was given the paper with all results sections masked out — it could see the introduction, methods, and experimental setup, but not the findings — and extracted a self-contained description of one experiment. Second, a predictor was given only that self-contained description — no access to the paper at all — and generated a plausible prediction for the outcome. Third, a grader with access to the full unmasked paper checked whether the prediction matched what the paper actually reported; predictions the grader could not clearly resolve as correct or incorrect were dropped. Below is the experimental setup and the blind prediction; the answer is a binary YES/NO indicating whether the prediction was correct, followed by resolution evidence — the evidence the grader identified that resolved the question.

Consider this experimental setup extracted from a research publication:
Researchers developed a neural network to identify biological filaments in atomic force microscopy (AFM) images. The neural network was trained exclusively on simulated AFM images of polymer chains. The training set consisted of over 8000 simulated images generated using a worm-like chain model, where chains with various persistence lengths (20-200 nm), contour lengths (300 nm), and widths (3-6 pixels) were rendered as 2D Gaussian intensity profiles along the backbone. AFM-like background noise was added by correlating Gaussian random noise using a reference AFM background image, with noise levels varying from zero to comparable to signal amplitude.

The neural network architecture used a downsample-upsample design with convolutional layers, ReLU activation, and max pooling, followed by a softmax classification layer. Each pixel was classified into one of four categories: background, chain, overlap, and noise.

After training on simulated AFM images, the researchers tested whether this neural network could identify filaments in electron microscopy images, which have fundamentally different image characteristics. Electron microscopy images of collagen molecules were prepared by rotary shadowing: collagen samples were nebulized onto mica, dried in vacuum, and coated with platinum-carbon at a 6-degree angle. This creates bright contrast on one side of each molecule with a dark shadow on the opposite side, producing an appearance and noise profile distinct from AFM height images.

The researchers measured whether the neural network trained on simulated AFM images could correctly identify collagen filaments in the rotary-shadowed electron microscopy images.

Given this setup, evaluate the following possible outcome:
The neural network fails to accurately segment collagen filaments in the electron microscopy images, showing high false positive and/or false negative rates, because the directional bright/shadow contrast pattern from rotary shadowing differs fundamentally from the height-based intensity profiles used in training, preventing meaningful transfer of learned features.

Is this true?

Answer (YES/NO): NO